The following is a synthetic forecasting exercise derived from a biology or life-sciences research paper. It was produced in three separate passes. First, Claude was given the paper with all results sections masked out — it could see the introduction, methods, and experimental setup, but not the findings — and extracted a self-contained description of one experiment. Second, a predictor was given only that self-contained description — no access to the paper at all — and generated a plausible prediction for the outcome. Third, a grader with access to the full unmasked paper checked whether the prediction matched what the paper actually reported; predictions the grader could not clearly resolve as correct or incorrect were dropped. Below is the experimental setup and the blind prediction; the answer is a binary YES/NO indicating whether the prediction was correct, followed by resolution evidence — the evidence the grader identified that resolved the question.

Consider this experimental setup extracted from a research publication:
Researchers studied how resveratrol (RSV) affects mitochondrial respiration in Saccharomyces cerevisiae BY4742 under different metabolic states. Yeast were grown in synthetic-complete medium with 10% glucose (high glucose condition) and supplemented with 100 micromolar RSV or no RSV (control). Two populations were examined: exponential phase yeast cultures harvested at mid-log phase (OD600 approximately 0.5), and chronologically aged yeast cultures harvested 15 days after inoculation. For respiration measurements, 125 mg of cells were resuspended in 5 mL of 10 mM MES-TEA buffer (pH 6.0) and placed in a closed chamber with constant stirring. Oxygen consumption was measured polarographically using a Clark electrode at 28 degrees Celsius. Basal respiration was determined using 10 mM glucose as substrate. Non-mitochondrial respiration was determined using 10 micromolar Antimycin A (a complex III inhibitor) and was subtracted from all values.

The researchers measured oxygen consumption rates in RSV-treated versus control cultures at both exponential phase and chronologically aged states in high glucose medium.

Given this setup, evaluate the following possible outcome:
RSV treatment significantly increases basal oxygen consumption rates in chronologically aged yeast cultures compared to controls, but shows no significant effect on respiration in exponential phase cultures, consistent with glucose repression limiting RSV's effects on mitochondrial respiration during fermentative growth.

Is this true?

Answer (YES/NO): NO